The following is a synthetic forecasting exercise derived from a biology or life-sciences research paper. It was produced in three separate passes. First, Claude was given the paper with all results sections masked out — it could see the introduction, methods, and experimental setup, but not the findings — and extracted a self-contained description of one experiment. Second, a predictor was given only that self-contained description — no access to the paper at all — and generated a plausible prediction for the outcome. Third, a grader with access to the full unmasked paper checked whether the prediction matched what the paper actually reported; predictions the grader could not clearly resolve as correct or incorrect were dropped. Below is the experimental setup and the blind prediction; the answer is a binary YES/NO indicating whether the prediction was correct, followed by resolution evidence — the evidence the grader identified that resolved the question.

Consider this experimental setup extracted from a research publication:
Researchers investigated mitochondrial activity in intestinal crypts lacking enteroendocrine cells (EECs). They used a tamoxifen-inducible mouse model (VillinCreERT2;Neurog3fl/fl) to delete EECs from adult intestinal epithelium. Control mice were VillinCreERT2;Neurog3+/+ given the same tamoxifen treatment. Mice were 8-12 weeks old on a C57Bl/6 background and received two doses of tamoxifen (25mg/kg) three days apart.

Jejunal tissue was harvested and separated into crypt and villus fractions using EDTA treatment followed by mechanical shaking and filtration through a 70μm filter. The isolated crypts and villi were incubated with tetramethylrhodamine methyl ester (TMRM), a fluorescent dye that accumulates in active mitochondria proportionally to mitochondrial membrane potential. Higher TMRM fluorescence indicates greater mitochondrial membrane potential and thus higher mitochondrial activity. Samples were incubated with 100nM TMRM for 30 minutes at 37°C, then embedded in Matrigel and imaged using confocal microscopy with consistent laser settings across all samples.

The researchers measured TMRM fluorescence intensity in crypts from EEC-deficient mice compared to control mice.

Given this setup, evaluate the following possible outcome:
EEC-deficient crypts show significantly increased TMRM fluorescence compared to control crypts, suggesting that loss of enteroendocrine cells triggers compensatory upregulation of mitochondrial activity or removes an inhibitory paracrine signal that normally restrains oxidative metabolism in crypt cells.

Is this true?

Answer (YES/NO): YES